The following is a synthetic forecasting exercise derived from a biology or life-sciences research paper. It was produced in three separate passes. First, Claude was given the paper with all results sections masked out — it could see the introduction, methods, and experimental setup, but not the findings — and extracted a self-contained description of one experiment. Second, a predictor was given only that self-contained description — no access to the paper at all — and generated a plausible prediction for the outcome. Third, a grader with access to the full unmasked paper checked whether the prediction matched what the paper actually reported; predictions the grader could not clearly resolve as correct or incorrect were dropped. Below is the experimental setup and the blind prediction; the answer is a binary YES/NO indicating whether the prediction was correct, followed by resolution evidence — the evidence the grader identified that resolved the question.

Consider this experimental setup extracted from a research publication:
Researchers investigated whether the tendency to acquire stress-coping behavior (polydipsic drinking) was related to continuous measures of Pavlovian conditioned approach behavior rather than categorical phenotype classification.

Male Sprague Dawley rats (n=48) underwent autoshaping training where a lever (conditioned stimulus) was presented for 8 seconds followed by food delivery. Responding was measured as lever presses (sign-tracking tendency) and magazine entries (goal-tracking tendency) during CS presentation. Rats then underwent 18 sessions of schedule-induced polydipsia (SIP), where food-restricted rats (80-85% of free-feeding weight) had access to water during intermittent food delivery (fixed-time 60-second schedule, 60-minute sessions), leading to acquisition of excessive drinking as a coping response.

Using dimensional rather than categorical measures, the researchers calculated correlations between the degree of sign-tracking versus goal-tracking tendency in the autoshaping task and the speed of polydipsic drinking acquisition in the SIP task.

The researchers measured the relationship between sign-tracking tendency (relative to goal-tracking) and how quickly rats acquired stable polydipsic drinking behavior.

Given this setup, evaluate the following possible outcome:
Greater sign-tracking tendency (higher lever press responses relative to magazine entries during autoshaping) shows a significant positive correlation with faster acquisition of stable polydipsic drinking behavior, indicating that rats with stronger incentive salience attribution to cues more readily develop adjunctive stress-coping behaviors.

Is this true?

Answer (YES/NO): NO